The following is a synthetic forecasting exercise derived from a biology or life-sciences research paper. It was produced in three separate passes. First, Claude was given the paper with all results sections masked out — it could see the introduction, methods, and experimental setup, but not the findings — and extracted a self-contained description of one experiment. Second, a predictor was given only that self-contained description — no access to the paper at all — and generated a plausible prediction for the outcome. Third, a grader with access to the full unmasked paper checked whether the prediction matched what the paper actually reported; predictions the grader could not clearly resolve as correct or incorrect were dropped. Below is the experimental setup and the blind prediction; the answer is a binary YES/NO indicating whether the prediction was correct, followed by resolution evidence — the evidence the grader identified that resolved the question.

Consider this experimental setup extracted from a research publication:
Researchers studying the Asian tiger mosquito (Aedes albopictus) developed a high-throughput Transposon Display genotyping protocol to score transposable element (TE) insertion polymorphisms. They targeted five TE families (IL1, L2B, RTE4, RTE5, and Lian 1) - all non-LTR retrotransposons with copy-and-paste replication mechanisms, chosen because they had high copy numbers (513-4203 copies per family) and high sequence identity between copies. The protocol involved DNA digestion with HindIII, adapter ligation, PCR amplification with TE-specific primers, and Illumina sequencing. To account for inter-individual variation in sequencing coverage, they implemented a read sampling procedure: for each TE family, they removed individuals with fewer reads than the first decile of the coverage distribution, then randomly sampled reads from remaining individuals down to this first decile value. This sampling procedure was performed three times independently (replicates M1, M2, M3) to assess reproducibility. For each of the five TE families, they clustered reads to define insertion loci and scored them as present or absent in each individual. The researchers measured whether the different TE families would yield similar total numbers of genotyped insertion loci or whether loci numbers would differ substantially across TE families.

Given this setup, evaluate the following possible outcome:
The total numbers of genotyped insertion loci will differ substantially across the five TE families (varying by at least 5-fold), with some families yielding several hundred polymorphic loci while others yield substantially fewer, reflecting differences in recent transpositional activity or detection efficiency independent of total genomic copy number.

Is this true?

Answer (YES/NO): NO